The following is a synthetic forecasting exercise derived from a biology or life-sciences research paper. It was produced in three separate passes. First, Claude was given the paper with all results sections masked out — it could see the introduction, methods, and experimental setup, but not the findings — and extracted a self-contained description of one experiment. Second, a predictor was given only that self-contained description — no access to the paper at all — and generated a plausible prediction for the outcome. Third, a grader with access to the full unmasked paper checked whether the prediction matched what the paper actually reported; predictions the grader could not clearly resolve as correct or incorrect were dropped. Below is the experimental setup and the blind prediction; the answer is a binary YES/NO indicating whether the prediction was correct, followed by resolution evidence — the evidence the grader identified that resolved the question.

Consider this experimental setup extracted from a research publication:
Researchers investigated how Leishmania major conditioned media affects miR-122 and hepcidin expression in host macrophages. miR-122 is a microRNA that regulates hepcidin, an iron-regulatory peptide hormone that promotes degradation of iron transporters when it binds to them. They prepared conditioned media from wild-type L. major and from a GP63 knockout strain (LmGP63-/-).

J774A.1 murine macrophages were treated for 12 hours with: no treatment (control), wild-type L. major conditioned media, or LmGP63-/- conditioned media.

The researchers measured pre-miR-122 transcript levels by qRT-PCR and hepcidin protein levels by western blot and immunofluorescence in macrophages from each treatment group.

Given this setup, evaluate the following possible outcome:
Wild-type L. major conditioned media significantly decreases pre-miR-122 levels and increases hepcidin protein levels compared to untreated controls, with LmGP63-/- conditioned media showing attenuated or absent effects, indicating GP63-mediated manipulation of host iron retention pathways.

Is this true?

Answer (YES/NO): NO